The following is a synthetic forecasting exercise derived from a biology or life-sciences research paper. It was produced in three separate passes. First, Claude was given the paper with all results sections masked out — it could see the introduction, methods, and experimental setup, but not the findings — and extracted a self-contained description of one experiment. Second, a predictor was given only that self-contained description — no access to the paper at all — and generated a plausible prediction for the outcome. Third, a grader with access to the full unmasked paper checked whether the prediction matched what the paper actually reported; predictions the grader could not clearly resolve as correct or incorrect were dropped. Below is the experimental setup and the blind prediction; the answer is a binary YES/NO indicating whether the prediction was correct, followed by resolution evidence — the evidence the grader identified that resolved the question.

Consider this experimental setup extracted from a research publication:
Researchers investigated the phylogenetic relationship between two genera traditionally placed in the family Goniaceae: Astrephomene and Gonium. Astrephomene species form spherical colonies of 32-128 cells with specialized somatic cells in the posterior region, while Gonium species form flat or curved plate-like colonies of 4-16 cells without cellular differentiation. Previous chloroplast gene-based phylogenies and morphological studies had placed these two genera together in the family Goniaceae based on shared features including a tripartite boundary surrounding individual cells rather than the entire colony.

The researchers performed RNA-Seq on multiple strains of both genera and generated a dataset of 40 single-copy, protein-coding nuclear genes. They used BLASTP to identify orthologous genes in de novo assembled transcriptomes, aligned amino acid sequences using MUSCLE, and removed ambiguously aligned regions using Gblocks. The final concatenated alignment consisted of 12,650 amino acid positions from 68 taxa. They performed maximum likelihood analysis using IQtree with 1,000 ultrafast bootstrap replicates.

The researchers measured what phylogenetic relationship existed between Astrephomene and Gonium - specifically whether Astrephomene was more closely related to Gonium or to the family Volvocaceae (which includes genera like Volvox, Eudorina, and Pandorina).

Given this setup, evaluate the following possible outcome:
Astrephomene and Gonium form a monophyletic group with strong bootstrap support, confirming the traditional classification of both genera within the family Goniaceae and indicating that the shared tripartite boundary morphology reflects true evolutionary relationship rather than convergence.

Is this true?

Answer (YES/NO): NO